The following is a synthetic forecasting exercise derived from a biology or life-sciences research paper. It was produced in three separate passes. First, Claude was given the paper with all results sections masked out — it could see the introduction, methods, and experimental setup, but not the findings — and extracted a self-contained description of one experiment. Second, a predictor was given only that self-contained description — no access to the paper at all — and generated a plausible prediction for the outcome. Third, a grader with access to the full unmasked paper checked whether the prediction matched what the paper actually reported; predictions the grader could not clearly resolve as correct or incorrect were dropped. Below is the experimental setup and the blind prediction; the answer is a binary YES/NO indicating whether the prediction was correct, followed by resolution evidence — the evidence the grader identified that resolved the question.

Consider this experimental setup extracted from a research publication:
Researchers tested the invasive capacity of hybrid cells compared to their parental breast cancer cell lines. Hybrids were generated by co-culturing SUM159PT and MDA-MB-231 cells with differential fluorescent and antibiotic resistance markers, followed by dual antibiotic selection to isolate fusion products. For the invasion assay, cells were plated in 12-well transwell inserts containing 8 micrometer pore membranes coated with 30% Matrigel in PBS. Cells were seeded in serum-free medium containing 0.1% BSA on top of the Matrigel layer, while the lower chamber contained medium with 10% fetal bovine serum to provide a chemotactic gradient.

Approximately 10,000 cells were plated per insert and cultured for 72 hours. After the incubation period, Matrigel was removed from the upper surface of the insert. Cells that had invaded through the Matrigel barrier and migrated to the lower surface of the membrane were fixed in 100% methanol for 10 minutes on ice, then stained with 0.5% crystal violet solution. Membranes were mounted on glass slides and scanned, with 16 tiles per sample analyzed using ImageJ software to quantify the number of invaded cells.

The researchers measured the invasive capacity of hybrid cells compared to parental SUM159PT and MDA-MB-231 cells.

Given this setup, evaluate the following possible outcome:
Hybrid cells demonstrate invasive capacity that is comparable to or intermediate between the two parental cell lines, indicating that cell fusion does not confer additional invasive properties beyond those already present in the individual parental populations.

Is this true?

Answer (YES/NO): NO